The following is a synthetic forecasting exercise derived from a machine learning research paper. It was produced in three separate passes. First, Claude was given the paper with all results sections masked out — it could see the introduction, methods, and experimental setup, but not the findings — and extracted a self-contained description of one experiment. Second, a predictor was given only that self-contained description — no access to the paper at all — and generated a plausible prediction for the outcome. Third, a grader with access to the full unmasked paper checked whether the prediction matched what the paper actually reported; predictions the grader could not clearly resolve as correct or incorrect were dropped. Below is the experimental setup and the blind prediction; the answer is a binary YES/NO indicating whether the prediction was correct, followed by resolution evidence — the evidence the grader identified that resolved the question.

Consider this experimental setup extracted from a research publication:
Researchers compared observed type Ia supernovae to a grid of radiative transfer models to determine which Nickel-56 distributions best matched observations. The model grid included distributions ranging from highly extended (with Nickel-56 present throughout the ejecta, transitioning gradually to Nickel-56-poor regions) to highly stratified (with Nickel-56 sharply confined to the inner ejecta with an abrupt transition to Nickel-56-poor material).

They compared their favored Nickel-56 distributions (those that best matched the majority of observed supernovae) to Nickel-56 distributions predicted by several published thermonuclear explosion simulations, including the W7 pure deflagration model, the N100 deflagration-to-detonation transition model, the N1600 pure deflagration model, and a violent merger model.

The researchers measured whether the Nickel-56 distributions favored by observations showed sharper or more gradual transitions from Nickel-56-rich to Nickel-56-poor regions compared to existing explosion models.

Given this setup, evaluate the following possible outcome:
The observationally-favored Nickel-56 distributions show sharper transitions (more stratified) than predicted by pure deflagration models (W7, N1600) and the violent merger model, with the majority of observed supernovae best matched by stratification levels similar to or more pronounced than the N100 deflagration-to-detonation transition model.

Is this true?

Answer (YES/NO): NO